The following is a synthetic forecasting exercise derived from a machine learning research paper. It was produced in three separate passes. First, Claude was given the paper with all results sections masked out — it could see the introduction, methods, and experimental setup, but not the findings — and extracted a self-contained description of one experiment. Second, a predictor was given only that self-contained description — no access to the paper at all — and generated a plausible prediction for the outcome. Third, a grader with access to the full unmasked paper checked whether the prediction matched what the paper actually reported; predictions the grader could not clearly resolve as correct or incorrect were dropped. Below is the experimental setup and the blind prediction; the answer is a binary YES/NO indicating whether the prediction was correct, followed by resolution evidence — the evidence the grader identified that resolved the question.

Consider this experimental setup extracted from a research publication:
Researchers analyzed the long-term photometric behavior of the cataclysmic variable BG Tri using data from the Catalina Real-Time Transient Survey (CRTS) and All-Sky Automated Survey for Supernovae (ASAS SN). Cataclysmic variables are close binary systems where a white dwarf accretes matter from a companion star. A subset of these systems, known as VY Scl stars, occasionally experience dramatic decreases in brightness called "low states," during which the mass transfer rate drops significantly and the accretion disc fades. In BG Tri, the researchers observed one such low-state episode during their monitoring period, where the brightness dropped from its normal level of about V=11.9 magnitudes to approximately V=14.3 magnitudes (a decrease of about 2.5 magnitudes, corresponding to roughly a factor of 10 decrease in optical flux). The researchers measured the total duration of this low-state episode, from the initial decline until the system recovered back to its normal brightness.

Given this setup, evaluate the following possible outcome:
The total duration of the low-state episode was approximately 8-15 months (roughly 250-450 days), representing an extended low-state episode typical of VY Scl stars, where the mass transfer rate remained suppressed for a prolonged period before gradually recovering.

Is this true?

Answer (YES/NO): NO